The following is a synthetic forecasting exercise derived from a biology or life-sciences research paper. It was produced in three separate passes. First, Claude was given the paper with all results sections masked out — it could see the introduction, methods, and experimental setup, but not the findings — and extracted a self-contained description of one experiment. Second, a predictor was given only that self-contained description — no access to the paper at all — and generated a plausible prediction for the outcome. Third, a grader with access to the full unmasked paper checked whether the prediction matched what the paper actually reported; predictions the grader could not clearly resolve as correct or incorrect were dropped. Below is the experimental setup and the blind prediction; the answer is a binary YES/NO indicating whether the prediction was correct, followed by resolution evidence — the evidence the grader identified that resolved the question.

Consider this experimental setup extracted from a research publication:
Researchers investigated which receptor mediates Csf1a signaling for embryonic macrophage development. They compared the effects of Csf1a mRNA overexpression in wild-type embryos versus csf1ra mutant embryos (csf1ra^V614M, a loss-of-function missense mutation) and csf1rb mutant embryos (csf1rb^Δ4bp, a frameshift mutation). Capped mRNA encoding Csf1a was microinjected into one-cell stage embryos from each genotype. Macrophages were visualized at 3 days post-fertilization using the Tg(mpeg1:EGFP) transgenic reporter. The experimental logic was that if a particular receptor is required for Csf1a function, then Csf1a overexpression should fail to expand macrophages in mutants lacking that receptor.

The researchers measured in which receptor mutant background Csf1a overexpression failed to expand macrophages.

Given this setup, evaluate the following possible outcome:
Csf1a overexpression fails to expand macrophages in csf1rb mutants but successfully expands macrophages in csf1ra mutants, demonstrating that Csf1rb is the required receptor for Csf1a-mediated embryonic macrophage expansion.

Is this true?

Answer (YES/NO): NO